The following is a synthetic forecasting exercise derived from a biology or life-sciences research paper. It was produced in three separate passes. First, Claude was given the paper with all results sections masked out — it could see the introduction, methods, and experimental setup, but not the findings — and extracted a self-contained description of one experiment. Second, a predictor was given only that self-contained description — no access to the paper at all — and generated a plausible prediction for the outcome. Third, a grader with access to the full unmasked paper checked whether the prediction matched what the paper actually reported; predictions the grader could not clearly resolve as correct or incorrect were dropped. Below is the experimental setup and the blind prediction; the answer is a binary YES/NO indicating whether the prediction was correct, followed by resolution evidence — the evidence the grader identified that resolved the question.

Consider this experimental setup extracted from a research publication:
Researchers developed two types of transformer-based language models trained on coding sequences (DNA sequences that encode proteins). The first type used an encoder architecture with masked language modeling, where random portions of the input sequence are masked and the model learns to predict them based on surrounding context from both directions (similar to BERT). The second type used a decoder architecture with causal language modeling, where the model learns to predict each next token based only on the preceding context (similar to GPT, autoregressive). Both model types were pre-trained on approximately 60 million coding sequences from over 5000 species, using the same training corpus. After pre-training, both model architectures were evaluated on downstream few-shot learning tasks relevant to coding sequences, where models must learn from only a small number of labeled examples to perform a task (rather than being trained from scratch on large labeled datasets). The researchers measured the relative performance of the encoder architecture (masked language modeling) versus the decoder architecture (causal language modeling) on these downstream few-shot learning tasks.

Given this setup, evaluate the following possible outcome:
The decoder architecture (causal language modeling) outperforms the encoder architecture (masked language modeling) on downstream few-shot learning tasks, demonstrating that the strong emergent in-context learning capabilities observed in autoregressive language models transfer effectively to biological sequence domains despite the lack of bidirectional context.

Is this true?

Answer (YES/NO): YES